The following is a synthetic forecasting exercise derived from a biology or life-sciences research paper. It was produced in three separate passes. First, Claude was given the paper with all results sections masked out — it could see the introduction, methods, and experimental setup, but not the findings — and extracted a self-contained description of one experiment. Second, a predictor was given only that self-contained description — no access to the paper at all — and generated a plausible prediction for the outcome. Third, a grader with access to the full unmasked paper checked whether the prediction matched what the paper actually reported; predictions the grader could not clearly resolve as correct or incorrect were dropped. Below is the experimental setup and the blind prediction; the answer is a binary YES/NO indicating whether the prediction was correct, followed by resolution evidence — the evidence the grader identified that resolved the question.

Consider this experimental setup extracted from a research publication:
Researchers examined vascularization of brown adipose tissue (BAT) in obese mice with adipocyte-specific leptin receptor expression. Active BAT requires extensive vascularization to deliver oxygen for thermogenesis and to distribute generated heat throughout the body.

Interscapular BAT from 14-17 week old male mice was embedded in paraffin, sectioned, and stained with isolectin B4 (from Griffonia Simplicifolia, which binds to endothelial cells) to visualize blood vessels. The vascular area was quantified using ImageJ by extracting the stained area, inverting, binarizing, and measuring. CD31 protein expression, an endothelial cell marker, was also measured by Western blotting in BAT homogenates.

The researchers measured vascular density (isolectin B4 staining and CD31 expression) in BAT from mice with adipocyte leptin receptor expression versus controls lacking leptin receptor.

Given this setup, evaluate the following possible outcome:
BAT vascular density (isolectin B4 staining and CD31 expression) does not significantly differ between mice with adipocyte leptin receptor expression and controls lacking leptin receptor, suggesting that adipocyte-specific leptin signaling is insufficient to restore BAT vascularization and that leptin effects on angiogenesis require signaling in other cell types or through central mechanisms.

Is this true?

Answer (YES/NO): NO